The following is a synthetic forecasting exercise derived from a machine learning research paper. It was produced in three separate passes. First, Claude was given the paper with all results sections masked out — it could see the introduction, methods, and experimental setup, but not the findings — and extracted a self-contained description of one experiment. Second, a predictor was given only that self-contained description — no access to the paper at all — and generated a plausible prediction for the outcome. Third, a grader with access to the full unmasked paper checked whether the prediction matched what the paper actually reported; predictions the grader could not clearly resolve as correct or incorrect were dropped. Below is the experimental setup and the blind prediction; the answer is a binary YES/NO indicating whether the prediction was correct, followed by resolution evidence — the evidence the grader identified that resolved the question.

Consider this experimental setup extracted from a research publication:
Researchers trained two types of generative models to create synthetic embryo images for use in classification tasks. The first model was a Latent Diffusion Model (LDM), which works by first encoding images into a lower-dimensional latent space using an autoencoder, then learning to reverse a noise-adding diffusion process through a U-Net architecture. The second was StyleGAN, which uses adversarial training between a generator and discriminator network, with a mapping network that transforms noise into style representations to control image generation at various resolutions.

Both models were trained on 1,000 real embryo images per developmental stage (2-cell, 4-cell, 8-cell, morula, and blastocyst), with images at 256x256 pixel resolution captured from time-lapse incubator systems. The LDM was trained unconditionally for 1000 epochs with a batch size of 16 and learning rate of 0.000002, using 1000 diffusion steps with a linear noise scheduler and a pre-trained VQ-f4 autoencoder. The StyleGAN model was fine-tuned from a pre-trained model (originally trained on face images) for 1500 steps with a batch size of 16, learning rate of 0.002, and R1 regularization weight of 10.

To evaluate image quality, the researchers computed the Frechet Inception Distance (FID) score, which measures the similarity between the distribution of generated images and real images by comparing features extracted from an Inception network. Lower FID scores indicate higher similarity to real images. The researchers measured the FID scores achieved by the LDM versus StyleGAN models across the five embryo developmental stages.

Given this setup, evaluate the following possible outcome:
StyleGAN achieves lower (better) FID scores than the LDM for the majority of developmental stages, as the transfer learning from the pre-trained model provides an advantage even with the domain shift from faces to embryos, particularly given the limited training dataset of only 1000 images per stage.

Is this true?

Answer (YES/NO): NO